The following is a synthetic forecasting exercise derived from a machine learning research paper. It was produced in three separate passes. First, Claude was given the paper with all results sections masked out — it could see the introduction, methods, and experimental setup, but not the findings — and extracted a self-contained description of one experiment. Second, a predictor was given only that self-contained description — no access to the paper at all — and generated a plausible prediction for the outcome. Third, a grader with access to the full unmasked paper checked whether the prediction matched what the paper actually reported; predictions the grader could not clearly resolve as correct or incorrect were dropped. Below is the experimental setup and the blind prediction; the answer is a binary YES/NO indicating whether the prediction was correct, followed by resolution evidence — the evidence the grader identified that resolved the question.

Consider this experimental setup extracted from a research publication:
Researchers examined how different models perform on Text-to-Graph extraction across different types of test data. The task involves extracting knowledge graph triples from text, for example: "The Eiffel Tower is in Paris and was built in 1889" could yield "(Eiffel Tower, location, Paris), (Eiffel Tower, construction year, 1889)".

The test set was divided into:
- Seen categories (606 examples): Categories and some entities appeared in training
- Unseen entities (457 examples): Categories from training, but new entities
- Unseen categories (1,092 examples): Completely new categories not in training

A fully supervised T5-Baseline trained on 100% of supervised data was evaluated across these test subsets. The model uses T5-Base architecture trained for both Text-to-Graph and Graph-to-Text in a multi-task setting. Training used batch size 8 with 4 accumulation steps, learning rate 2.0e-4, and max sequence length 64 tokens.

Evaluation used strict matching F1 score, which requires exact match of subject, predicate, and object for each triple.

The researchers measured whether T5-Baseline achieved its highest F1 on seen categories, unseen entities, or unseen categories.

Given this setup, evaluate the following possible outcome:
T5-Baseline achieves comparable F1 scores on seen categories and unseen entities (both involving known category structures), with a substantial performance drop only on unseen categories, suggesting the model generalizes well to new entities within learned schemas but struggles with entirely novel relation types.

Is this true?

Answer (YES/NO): NO